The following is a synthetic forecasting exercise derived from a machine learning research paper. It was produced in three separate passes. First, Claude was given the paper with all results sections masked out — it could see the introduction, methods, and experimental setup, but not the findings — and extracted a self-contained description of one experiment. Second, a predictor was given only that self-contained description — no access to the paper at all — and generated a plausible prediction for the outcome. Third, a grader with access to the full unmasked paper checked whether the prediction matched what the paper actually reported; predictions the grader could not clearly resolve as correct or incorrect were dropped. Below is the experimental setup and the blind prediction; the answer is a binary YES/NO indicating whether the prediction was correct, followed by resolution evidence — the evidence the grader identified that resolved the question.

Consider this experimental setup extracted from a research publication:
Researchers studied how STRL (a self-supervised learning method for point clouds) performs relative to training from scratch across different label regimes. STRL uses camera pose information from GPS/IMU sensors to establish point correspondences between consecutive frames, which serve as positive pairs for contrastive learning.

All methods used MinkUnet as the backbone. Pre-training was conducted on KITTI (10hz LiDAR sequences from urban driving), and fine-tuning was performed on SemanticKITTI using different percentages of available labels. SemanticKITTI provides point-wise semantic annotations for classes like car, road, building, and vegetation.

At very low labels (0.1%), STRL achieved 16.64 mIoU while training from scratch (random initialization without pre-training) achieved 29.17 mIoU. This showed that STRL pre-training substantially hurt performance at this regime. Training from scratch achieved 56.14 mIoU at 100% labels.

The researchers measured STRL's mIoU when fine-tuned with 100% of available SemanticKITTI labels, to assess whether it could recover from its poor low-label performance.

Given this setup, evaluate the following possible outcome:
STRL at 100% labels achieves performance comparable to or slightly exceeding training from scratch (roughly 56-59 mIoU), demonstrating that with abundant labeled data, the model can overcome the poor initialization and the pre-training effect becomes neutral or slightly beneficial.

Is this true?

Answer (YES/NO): NO